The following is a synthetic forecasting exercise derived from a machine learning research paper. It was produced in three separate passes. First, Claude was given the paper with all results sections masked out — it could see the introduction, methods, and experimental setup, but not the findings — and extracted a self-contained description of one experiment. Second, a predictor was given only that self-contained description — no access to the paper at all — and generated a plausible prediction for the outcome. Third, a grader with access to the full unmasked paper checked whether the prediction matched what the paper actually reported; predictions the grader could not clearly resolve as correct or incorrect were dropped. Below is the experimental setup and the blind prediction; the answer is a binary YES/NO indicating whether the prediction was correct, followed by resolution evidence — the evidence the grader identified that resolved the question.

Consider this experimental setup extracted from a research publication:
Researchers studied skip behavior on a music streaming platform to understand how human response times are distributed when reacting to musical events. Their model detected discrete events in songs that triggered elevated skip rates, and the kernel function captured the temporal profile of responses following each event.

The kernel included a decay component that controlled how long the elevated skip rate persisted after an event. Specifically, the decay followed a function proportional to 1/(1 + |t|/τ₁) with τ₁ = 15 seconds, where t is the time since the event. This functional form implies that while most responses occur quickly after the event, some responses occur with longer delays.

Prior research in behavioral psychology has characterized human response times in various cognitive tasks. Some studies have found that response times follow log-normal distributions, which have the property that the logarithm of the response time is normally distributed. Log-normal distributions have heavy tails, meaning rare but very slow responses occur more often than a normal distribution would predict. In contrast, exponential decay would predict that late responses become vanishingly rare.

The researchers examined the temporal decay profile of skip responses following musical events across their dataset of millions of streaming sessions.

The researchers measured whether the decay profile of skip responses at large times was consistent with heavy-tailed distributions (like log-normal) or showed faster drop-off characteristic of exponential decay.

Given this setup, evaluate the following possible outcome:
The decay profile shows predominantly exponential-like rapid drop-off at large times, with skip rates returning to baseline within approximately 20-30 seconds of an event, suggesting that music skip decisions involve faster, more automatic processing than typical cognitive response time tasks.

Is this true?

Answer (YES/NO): NO